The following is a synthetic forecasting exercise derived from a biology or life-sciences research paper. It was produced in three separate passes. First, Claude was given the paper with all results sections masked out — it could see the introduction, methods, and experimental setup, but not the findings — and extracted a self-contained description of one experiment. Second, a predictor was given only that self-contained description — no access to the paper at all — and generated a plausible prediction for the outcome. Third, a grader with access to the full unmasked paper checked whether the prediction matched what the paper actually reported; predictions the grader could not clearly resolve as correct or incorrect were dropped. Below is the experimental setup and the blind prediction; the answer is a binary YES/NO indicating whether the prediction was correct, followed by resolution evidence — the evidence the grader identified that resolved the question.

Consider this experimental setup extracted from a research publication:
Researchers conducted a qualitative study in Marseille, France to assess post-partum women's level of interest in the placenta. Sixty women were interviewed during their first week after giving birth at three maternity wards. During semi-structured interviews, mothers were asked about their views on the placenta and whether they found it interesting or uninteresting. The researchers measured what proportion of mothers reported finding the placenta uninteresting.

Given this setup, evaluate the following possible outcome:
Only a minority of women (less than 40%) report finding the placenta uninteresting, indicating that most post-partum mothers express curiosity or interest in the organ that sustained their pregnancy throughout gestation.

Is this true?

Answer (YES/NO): YES